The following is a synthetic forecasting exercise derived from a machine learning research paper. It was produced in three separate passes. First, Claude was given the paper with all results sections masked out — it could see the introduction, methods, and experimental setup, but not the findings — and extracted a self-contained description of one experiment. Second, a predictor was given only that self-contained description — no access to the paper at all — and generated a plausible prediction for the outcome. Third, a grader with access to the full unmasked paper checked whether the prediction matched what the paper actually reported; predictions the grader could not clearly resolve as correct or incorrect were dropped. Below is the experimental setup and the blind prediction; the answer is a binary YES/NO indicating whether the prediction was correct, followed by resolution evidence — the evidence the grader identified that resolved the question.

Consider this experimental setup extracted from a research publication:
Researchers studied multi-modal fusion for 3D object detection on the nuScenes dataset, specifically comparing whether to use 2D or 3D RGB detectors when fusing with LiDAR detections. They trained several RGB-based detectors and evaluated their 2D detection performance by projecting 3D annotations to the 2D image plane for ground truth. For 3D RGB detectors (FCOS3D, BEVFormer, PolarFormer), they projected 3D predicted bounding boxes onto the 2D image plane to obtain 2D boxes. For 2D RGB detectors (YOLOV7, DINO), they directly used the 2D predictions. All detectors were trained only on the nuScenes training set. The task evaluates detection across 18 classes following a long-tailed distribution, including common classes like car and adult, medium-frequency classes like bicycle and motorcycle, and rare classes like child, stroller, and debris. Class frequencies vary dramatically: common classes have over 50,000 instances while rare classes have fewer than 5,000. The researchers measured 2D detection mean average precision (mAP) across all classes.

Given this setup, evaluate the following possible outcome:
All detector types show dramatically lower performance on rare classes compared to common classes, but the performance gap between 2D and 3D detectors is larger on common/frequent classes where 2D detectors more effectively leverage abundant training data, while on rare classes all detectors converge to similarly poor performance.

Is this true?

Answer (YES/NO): NO